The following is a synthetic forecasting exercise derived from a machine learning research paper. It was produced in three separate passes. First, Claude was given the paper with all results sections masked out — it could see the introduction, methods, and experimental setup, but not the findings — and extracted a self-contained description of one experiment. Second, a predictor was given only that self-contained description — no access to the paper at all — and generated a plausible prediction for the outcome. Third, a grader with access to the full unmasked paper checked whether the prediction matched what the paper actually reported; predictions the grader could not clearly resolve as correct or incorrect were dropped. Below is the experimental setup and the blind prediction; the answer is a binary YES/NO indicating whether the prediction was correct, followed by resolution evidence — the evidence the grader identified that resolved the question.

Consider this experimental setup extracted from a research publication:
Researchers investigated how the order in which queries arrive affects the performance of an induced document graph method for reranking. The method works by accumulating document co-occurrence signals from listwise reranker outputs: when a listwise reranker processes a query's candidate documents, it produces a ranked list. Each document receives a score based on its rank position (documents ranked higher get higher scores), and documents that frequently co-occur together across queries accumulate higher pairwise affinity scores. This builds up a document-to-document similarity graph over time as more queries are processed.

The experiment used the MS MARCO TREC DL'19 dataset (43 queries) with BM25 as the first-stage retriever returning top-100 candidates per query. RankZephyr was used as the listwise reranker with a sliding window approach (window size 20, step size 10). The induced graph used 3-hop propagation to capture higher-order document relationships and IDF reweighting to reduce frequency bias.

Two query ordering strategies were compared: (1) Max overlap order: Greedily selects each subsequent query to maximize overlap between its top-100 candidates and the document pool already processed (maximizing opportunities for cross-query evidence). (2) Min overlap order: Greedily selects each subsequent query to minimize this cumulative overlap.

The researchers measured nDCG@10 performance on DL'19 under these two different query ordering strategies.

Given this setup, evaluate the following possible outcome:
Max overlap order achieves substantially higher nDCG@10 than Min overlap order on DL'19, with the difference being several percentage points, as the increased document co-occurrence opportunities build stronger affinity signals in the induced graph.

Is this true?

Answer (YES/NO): NO